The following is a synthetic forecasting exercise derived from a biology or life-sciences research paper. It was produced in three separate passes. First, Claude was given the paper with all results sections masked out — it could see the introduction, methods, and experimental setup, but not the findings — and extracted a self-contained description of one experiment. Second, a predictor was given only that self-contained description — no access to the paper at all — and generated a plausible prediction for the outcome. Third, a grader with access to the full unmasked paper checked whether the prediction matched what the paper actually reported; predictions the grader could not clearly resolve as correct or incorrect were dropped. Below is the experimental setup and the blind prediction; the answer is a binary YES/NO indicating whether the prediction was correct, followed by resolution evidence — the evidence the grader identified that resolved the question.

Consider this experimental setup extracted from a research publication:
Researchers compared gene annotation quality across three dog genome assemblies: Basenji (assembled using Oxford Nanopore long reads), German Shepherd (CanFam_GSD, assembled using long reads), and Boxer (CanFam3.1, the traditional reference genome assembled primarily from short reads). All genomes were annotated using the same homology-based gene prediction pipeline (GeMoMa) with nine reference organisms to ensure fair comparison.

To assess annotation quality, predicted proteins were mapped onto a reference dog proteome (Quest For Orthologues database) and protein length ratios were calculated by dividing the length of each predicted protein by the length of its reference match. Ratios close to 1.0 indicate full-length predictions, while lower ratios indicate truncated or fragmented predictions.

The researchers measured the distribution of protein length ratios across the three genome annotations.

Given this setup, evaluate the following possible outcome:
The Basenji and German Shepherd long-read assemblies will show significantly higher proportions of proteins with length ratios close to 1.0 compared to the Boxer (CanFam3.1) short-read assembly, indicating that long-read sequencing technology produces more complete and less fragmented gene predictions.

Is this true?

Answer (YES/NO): NO